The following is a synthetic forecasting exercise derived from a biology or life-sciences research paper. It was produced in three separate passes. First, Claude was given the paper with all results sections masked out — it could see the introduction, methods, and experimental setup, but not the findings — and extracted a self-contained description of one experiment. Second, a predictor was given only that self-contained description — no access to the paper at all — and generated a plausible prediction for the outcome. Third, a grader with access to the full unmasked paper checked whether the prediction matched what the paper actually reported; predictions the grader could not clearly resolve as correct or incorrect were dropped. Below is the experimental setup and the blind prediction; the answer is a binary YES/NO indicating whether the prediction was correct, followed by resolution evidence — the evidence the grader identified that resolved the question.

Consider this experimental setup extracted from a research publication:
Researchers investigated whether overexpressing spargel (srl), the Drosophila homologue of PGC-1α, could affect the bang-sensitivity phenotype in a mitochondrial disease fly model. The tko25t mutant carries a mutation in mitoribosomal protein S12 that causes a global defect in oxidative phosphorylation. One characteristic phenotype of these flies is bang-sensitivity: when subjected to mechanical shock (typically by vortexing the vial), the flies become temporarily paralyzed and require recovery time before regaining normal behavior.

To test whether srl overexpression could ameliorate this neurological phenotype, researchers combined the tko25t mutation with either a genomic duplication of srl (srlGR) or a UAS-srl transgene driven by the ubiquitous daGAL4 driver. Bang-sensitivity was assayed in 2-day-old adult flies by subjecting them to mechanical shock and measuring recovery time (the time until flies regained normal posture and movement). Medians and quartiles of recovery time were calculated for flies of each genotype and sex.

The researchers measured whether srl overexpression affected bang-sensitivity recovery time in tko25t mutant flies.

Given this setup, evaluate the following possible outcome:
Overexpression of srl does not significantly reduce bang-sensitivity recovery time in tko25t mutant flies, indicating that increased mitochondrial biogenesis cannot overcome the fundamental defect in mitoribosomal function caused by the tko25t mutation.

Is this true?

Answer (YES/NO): YES